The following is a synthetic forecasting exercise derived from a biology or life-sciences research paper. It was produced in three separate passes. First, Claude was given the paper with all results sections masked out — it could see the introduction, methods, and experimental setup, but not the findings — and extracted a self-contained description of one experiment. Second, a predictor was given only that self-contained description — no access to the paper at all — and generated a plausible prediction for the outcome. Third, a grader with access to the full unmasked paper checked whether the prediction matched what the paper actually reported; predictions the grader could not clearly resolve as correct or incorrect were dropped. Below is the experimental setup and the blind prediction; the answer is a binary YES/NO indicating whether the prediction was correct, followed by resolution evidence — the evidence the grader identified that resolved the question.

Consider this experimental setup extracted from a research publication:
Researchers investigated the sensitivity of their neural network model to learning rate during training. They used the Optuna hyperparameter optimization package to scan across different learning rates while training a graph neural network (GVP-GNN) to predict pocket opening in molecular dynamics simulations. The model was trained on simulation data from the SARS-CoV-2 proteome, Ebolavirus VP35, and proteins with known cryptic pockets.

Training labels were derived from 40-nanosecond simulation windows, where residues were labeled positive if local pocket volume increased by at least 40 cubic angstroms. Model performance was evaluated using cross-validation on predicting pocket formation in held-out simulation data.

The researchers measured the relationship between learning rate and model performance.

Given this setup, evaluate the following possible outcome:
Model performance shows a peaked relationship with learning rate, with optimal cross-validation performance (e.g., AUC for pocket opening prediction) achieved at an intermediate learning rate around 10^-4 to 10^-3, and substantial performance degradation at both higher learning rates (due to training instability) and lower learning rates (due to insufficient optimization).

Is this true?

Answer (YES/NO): NO